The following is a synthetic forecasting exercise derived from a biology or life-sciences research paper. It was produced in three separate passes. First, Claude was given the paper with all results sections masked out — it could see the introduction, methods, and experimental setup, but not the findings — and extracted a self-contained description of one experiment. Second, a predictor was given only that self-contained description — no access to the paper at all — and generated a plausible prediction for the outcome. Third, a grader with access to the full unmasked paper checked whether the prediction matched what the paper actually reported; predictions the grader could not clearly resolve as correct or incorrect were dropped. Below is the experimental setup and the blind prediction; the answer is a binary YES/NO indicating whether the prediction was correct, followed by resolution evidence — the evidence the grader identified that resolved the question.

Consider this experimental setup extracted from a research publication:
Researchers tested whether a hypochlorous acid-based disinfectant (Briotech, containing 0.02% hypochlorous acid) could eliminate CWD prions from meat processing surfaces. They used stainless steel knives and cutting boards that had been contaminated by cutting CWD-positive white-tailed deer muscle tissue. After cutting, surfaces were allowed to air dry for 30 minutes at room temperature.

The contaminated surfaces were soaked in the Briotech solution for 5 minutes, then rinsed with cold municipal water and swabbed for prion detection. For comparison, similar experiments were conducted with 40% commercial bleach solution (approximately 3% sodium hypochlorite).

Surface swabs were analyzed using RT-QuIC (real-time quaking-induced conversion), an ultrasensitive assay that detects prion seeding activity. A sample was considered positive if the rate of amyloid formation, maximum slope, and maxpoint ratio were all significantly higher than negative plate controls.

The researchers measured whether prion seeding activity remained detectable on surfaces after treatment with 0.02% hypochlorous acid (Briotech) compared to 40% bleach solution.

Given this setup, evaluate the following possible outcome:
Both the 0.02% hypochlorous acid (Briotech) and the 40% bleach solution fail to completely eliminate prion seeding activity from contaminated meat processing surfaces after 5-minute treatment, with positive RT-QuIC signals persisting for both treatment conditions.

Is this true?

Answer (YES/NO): NO